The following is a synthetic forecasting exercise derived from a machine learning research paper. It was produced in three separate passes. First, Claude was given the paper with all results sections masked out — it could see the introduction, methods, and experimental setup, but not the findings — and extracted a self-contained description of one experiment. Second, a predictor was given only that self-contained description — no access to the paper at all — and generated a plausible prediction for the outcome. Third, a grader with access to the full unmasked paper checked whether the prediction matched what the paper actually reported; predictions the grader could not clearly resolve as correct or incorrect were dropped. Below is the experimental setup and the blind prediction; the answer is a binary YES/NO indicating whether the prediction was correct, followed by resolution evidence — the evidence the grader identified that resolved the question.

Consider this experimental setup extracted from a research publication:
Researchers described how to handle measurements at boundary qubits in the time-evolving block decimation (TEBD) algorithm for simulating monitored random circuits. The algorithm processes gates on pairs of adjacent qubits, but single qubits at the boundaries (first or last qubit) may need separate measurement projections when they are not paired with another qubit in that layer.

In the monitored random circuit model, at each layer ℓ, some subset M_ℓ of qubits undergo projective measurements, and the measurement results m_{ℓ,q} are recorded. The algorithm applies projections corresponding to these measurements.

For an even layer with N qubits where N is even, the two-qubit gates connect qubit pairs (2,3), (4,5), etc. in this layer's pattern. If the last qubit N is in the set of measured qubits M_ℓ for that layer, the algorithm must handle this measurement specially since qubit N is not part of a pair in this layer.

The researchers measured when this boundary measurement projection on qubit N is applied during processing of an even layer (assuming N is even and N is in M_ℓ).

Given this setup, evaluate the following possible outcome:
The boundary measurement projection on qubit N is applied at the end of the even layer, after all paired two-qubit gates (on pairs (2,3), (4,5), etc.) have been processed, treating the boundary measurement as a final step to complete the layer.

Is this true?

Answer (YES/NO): NO